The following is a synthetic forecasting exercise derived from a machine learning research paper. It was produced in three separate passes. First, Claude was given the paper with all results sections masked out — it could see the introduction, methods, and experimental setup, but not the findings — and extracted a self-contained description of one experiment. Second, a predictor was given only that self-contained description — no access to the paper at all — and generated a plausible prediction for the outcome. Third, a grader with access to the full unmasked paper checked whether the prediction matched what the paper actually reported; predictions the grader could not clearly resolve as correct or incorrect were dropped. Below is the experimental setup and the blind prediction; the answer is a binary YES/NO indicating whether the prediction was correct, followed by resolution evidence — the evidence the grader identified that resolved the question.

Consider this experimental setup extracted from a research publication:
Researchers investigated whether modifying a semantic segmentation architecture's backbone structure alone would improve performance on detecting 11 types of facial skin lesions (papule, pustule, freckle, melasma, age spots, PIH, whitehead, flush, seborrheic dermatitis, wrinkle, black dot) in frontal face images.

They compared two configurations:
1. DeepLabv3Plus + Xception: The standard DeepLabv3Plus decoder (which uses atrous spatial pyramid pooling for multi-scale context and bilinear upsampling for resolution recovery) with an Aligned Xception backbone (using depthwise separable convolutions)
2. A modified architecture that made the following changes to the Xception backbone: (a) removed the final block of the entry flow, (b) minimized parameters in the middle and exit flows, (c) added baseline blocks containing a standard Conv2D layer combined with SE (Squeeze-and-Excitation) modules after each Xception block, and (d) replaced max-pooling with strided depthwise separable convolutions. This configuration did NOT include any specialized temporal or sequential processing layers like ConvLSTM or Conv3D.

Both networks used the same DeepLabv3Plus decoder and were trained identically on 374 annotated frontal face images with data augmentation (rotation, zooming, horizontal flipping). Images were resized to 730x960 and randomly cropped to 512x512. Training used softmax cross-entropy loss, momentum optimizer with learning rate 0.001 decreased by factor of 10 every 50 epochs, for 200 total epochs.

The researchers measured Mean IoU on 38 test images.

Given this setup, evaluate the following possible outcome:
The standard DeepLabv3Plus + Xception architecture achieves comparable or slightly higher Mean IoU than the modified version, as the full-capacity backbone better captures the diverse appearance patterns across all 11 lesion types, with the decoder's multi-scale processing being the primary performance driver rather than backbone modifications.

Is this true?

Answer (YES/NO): YES